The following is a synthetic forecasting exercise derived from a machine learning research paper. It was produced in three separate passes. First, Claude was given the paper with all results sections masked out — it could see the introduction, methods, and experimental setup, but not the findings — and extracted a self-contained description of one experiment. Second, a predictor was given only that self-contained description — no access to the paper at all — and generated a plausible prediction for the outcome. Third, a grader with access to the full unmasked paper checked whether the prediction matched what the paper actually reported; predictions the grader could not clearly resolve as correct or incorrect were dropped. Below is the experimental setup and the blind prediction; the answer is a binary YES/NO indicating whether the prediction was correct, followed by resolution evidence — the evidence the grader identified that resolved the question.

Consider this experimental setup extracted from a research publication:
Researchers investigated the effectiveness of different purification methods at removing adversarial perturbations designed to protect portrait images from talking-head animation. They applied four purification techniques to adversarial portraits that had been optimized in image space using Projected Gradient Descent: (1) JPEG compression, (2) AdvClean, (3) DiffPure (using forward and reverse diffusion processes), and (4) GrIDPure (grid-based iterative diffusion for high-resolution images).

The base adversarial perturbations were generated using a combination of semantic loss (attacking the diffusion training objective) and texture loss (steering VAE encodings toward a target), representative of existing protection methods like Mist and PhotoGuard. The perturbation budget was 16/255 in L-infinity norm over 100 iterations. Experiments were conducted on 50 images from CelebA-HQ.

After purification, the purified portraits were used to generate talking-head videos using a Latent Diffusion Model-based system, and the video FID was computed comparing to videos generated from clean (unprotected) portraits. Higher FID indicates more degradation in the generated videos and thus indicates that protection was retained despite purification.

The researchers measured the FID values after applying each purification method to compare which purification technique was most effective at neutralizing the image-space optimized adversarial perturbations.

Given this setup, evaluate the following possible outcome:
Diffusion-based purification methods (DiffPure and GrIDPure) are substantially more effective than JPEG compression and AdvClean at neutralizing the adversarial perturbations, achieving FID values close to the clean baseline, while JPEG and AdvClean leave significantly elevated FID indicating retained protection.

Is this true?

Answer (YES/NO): NO